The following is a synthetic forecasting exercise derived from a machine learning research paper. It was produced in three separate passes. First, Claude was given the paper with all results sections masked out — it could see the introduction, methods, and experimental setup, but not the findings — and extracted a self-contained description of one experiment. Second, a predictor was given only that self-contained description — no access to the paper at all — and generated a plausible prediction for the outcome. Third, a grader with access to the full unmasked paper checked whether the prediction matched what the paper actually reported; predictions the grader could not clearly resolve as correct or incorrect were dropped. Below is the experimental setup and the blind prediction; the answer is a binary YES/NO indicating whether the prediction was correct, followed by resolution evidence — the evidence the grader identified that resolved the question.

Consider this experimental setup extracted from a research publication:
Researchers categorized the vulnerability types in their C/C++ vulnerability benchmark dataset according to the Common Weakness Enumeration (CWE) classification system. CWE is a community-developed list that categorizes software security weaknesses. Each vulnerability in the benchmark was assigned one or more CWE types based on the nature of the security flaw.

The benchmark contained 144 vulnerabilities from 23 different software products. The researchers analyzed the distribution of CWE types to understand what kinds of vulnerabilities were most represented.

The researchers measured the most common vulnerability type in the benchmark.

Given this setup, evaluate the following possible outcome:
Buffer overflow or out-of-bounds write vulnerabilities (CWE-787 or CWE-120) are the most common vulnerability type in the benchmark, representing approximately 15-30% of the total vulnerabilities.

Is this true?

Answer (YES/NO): NO